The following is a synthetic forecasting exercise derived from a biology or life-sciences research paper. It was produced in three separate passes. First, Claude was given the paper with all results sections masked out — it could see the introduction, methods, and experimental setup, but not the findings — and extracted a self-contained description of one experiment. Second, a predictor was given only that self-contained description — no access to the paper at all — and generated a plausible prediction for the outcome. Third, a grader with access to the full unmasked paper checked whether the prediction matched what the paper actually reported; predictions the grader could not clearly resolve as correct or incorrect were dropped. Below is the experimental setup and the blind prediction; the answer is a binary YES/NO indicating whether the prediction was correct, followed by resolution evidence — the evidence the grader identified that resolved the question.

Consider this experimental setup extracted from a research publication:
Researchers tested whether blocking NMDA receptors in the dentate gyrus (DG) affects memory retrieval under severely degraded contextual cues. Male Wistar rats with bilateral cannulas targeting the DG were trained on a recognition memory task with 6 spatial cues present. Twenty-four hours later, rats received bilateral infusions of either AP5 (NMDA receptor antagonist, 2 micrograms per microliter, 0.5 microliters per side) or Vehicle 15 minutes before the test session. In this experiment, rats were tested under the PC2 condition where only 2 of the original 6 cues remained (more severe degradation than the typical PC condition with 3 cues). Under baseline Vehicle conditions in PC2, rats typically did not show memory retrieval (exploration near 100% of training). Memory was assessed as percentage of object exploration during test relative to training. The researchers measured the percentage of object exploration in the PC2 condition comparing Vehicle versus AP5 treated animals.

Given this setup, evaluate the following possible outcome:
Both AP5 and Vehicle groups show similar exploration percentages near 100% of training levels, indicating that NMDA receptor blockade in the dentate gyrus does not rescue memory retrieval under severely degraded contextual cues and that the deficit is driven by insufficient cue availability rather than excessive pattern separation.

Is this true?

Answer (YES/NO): NO